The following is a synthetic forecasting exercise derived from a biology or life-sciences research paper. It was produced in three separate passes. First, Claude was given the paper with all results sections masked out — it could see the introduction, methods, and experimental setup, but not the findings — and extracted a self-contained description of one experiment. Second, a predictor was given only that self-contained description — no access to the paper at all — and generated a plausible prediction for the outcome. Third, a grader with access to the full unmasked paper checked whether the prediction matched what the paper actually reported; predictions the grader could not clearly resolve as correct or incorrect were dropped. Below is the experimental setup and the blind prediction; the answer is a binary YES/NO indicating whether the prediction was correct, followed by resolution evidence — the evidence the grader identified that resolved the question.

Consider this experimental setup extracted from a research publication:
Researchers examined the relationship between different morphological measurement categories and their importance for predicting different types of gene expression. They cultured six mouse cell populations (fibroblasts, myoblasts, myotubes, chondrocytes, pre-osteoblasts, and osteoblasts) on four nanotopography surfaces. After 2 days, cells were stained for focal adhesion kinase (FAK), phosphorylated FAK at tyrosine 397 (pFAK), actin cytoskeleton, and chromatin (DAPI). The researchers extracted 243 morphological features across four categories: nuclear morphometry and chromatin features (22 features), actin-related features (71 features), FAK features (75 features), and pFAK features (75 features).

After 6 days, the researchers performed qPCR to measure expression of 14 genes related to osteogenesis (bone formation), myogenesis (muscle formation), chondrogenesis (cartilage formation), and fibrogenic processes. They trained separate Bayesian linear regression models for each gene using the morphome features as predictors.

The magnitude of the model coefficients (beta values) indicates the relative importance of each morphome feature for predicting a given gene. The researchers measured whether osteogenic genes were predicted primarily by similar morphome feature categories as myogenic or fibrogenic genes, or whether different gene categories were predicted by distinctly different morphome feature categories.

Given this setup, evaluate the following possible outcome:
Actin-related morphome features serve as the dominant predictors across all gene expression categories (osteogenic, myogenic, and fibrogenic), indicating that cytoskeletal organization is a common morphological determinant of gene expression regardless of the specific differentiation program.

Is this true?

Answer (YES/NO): NO